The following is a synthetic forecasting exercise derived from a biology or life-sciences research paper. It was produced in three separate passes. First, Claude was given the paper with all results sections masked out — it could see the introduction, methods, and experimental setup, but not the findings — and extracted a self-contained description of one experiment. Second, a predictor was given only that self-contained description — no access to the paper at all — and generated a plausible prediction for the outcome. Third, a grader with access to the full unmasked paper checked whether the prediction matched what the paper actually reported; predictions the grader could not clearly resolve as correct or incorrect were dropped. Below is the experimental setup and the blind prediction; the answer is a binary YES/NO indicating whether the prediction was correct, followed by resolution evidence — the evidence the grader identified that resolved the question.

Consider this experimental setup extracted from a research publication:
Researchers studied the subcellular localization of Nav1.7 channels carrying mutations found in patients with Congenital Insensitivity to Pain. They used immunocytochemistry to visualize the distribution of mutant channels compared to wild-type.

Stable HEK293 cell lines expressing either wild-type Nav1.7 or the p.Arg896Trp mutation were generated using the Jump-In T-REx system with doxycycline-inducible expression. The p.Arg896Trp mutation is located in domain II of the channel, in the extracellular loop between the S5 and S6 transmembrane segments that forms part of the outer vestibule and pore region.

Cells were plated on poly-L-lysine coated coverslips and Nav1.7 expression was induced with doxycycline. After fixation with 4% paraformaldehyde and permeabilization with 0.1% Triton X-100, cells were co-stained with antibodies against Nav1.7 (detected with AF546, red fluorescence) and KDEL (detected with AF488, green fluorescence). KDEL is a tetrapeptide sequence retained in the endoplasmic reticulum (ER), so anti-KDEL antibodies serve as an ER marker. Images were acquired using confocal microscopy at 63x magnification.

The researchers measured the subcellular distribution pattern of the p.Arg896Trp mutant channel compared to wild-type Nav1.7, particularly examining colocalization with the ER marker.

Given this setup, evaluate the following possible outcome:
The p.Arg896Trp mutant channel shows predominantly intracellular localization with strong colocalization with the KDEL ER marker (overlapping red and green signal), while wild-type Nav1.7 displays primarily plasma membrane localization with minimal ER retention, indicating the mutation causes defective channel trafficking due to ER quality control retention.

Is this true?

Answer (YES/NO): NO